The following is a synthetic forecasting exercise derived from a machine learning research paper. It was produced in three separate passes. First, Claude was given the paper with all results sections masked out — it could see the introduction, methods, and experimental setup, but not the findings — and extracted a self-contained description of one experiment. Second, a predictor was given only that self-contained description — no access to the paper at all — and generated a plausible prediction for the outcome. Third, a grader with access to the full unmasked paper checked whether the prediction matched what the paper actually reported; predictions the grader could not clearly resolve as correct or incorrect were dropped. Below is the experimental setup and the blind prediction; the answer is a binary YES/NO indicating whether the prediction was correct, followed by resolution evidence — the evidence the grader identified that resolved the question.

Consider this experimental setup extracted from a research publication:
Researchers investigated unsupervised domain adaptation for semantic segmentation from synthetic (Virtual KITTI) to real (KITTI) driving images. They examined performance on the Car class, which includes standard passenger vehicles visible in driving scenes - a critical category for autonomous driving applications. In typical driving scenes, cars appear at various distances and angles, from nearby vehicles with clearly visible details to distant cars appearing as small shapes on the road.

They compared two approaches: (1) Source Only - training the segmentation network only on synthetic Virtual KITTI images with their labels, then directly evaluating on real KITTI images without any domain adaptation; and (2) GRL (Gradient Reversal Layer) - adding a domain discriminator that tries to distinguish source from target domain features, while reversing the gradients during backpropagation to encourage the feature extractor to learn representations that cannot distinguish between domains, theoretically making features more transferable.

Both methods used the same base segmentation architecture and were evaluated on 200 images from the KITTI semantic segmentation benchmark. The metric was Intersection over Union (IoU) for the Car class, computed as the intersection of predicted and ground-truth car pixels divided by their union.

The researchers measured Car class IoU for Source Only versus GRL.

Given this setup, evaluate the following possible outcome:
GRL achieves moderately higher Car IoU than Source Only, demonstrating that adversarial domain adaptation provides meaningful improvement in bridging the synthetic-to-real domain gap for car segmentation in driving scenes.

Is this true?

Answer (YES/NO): NO